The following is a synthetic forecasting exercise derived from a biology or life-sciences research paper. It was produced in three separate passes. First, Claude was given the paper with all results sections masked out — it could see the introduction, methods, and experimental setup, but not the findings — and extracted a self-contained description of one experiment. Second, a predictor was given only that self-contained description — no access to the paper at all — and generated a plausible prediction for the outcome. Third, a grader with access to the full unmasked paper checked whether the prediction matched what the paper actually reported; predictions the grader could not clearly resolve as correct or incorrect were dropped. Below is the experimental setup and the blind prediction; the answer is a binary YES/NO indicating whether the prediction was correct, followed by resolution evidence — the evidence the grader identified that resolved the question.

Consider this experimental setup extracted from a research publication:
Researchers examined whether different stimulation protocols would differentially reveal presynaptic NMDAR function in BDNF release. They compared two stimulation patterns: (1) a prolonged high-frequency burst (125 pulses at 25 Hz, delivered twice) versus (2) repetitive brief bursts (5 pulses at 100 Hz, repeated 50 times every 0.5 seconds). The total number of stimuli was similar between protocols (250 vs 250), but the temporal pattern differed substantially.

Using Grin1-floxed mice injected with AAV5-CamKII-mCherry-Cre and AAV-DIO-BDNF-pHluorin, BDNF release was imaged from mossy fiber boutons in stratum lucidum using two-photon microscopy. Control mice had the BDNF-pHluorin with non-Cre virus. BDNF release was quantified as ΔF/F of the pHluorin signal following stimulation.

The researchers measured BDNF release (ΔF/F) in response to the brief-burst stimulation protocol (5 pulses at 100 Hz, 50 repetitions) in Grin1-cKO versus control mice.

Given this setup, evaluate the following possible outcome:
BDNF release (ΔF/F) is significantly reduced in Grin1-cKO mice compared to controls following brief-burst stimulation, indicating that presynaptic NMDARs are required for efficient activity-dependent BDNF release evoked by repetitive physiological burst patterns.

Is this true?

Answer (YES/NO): YES